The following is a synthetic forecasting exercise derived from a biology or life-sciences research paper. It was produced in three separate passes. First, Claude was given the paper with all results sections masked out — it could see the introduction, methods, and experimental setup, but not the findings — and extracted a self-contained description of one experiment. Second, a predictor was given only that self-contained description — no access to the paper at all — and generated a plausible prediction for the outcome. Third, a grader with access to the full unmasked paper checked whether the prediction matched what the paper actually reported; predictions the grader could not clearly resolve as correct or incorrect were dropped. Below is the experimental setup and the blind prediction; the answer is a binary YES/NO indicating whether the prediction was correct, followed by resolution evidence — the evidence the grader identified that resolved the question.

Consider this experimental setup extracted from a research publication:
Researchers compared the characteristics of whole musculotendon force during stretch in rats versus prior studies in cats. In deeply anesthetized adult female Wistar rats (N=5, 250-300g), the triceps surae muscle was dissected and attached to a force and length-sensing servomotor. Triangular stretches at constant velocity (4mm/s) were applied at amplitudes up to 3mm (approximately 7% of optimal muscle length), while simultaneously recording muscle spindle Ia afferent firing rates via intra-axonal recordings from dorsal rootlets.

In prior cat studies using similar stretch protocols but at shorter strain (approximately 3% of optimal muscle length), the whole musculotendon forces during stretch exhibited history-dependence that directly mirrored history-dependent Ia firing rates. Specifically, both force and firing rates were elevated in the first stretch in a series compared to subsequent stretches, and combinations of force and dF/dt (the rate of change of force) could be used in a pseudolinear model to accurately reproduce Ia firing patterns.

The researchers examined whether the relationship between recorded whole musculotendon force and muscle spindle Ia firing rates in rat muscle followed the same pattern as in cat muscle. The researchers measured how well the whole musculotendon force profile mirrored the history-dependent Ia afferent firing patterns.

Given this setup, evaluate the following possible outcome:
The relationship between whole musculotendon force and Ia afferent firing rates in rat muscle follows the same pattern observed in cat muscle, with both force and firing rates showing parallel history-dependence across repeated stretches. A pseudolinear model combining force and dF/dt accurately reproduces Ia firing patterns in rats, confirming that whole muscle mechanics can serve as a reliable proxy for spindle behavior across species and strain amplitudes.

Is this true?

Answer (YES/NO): NO